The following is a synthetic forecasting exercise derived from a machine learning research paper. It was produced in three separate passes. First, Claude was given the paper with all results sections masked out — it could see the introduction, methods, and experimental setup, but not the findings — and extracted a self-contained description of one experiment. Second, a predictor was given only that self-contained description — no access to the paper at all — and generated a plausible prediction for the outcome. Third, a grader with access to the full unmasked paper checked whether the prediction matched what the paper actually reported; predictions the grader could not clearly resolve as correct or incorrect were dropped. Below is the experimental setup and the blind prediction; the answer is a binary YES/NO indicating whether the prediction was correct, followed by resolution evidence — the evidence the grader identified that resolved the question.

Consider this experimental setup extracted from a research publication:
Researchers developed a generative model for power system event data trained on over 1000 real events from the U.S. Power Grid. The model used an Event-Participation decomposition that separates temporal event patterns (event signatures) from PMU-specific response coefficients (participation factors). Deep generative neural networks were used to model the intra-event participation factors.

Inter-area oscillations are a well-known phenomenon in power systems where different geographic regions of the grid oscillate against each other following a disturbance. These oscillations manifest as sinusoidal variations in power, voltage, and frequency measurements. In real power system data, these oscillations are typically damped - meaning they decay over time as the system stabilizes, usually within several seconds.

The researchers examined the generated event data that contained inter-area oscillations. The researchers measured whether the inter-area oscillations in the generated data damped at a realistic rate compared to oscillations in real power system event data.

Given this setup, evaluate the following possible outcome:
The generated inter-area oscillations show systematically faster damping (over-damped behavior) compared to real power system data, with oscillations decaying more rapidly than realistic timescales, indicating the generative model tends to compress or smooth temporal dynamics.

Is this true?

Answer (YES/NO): NO